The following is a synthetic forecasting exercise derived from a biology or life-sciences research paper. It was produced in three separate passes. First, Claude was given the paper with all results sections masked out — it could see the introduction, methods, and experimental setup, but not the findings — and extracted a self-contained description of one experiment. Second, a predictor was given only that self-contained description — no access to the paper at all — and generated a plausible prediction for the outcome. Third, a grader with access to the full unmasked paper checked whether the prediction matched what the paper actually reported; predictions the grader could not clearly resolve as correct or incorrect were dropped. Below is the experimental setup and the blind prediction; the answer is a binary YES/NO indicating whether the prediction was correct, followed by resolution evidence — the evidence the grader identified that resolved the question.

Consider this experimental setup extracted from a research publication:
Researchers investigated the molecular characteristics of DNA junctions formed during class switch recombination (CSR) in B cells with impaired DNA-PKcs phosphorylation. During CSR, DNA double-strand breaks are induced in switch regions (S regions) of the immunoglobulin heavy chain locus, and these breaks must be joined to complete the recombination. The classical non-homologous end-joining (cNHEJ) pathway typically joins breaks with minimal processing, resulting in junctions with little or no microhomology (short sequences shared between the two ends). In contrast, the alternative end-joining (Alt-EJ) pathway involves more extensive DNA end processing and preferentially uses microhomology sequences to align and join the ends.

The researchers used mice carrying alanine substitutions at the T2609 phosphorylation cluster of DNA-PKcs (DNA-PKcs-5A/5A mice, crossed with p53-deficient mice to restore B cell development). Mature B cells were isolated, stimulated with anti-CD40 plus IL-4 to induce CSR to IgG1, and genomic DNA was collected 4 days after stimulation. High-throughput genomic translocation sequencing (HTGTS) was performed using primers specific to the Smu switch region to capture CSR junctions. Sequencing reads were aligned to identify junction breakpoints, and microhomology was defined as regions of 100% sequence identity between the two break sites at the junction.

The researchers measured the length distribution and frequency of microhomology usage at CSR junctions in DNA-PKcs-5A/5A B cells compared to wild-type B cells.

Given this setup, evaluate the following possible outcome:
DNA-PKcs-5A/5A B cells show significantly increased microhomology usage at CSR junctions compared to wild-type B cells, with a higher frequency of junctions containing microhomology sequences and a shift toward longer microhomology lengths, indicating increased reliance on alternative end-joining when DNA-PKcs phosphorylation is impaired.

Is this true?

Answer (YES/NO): YES